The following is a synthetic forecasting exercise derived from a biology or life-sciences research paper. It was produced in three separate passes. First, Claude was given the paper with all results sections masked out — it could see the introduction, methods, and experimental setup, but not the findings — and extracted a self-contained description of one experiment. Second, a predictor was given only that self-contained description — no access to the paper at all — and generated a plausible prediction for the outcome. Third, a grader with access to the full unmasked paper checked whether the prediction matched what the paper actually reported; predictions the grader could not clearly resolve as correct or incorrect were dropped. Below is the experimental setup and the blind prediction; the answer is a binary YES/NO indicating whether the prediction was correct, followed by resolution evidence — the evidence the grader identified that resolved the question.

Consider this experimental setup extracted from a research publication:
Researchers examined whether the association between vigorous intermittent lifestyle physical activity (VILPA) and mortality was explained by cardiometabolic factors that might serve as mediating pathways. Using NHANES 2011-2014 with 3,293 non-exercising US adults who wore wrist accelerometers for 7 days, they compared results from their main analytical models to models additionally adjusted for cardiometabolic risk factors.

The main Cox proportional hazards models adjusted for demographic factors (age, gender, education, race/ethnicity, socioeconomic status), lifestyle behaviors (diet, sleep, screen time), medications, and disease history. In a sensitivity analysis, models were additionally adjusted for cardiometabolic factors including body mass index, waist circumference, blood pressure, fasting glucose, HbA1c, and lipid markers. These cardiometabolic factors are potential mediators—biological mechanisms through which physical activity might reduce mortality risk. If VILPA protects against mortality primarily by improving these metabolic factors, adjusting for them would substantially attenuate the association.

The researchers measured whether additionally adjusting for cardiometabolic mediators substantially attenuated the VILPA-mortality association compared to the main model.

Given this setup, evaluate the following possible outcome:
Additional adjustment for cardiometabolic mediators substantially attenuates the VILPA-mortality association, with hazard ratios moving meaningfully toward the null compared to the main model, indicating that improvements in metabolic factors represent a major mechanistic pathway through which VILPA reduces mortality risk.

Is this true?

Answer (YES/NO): NO